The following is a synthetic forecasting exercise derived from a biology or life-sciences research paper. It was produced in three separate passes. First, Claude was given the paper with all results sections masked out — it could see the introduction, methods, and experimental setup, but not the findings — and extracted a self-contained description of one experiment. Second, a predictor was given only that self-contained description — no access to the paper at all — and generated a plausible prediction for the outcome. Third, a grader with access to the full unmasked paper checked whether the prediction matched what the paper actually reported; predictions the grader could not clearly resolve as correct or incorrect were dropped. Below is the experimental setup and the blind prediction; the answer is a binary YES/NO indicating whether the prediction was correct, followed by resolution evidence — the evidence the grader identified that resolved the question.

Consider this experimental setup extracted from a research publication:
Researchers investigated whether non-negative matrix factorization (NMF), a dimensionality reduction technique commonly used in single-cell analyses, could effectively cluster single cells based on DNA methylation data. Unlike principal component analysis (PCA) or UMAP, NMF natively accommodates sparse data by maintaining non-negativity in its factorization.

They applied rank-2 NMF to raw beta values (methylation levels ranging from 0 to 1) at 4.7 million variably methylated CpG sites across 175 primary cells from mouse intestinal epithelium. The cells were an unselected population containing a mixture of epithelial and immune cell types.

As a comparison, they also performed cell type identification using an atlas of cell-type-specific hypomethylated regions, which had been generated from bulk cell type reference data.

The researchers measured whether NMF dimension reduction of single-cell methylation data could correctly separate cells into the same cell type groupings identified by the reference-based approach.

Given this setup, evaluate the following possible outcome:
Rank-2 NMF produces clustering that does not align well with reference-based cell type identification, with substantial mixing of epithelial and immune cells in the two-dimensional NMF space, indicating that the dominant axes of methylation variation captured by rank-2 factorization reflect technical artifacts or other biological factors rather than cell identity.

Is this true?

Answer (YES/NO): NO